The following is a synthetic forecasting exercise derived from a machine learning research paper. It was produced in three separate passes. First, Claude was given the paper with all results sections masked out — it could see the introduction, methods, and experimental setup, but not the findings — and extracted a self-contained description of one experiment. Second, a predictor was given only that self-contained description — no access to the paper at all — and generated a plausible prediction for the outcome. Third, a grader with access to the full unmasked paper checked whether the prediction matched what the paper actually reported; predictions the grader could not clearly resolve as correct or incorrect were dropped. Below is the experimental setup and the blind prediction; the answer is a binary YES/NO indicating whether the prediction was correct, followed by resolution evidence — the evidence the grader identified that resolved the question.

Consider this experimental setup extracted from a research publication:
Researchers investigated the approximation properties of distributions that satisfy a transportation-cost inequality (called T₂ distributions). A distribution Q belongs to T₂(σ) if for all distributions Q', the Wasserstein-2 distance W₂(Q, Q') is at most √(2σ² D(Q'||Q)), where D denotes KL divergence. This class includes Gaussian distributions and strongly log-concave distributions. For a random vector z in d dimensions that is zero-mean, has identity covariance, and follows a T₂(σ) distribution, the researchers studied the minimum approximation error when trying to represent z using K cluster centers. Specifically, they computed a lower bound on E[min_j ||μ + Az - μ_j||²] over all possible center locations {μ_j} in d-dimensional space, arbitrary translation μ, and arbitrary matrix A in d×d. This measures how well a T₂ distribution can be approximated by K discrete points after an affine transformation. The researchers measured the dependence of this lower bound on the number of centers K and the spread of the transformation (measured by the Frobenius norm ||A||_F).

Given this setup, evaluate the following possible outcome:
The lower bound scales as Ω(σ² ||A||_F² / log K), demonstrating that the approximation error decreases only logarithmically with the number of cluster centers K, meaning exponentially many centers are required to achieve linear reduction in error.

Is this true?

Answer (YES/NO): NO